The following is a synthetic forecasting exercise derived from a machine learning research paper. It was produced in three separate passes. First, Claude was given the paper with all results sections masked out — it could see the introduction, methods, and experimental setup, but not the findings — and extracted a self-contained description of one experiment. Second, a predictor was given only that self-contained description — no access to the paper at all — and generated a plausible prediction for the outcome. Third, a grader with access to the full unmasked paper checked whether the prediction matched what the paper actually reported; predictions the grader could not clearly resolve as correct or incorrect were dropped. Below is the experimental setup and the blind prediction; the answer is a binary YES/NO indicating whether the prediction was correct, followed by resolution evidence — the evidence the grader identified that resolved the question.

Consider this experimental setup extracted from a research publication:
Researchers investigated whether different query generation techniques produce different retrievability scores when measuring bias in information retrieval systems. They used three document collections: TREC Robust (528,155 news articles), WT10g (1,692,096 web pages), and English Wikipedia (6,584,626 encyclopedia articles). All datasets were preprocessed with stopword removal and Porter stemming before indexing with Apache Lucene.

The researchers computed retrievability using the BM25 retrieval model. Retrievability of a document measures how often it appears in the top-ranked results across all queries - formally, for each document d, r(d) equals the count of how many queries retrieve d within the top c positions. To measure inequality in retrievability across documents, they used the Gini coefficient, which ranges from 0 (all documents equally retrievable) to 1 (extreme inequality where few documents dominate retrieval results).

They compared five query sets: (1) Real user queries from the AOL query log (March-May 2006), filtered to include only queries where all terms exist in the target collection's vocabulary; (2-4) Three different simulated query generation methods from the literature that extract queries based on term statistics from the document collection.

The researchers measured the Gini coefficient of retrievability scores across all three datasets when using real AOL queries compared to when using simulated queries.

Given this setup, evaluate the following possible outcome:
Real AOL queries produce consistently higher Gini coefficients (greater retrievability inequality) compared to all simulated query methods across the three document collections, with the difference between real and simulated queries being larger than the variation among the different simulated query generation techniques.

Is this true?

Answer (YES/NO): NO